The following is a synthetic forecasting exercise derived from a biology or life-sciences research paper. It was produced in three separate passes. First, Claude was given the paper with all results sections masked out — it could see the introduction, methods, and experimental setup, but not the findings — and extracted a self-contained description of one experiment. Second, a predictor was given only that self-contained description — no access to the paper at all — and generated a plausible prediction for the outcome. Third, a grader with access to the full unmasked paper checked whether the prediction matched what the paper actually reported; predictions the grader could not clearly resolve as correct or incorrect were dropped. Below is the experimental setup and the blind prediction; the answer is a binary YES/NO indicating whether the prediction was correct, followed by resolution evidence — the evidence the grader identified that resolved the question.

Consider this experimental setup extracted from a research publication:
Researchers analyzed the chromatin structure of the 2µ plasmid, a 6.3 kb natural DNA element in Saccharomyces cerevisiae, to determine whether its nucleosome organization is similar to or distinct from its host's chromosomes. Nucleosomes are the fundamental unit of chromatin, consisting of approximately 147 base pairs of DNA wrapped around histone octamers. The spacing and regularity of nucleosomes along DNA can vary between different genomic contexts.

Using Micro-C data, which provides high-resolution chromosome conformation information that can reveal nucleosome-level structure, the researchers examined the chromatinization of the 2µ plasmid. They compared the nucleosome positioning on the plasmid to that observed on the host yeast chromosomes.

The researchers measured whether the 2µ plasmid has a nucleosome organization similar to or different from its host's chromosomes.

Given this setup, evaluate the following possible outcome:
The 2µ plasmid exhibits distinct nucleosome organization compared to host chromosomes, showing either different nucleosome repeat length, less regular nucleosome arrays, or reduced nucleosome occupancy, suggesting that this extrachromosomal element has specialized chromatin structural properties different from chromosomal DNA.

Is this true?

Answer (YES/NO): NO